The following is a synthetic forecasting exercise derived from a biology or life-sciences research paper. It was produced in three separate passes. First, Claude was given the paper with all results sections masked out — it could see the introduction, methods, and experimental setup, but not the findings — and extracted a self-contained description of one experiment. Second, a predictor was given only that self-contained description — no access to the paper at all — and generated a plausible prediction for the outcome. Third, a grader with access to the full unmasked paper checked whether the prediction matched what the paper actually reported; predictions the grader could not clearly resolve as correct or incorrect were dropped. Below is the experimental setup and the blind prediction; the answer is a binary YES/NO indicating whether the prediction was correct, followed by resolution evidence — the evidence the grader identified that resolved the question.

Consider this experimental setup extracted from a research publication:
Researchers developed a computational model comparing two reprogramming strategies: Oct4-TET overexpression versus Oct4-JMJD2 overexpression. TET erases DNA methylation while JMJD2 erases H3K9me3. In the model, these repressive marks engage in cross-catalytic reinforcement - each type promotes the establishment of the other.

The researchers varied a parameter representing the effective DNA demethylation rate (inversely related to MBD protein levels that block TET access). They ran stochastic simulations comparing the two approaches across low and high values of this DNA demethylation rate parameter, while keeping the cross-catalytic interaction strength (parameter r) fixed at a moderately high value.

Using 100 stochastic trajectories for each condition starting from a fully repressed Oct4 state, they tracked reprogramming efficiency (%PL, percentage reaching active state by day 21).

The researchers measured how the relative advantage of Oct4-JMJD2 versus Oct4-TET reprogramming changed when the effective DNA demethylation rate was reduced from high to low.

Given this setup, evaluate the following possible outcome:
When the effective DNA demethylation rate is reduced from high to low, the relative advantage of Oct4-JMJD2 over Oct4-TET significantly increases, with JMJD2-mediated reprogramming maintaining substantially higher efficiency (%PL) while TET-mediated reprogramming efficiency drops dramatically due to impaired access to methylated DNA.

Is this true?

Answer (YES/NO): YES